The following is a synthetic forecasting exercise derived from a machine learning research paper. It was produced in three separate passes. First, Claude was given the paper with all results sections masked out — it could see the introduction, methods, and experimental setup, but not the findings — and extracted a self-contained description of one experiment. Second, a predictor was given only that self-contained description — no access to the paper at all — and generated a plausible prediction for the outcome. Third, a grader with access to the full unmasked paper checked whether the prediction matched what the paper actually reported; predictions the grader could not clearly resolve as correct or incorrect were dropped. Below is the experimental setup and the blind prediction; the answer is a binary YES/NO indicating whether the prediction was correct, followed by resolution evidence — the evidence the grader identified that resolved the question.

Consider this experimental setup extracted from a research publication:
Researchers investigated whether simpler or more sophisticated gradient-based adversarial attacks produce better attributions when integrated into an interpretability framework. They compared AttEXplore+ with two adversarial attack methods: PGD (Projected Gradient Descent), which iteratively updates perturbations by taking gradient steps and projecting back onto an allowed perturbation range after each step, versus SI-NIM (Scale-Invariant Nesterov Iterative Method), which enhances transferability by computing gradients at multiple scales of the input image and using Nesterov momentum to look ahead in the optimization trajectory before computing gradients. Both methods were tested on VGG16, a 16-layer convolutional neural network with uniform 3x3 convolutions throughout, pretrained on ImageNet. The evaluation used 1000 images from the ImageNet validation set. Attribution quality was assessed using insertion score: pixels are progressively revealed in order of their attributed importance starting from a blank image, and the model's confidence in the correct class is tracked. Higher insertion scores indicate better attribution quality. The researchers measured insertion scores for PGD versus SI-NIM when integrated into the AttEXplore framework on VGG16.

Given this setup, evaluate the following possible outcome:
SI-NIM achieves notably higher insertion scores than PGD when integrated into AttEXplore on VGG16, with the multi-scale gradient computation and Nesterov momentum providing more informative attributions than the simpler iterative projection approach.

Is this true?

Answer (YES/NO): YES